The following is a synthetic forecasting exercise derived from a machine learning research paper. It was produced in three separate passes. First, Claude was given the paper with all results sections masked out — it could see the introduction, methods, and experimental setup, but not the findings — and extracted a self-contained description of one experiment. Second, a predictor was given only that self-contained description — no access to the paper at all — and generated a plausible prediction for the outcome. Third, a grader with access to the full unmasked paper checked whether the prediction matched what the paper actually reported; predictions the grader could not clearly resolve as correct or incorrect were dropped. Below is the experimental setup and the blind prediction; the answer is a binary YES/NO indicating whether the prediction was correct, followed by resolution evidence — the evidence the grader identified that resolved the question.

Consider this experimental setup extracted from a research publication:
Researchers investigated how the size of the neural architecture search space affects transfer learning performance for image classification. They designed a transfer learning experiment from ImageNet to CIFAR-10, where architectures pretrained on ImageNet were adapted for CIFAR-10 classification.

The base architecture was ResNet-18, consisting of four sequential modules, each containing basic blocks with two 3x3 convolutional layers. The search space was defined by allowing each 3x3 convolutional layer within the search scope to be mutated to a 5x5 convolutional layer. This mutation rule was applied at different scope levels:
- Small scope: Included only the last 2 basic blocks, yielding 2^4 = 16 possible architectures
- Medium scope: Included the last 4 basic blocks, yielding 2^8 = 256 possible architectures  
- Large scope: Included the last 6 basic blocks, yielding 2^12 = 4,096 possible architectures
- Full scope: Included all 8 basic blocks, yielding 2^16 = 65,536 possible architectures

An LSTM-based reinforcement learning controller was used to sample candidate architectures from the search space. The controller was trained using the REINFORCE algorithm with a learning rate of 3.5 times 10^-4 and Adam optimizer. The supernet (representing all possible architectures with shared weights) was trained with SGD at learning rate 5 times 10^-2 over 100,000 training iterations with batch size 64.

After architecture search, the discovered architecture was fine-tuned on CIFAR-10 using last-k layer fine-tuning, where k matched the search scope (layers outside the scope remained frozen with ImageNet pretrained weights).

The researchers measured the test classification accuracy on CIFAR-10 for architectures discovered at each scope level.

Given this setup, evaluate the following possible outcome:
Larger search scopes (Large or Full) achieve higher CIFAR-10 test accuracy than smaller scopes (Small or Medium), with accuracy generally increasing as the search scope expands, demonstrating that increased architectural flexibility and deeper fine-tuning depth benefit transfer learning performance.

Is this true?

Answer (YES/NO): NO